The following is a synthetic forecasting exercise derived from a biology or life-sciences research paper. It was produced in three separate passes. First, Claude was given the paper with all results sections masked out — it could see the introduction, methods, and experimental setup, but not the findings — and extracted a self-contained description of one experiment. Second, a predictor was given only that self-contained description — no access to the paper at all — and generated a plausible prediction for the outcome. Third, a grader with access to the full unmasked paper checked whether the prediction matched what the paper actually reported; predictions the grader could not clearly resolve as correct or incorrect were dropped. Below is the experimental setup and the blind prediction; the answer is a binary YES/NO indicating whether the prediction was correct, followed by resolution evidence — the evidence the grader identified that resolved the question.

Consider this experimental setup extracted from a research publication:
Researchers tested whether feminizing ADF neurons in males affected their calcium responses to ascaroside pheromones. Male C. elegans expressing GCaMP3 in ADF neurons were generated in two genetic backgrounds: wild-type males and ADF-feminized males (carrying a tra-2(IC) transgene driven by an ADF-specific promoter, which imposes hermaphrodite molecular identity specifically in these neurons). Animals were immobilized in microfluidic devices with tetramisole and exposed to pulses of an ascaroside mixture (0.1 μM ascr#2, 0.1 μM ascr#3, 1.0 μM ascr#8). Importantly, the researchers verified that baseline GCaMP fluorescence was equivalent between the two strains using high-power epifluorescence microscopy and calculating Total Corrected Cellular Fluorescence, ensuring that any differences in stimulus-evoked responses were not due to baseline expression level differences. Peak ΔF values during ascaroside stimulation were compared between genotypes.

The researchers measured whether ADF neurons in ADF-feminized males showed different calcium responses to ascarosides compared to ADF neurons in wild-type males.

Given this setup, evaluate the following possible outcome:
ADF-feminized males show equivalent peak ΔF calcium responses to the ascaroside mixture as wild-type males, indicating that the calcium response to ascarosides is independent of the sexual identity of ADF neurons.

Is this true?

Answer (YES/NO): NO